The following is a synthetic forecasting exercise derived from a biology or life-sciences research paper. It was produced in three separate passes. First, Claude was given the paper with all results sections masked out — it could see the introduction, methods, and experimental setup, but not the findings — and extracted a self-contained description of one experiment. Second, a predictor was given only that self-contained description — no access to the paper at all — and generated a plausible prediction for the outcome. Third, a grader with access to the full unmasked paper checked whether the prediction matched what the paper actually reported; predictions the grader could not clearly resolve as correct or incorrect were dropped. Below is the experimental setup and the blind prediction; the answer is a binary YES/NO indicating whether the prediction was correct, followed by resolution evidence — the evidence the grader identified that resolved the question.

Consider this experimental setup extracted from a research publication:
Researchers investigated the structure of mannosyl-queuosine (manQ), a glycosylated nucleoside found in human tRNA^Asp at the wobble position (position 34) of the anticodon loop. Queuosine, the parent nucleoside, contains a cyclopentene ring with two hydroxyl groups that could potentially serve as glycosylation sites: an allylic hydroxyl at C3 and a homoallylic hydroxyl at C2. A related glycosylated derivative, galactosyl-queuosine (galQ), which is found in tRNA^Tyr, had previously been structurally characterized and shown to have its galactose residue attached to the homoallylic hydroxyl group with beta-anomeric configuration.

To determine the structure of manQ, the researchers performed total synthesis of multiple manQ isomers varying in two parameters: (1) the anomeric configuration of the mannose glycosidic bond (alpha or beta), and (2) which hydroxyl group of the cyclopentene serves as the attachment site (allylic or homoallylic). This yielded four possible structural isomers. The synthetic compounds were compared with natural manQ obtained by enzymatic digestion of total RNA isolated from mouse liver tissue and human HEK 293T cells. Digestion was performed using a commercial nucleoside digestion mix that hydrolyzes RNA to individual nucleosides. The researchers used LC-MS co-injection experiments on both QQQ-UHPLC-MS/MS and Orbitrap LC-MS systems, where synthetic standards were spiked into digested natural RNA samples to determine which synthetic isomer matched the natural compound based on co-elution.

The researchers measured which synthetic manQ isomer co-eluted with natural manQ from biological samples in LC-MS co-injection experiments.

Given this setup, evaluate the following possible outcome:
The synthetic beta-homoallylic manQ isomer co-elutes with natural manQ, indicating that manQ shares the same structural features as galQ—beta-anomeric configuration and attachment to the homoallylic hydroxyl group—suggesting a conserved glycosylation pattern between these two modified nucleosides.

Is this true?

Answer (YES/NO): NO